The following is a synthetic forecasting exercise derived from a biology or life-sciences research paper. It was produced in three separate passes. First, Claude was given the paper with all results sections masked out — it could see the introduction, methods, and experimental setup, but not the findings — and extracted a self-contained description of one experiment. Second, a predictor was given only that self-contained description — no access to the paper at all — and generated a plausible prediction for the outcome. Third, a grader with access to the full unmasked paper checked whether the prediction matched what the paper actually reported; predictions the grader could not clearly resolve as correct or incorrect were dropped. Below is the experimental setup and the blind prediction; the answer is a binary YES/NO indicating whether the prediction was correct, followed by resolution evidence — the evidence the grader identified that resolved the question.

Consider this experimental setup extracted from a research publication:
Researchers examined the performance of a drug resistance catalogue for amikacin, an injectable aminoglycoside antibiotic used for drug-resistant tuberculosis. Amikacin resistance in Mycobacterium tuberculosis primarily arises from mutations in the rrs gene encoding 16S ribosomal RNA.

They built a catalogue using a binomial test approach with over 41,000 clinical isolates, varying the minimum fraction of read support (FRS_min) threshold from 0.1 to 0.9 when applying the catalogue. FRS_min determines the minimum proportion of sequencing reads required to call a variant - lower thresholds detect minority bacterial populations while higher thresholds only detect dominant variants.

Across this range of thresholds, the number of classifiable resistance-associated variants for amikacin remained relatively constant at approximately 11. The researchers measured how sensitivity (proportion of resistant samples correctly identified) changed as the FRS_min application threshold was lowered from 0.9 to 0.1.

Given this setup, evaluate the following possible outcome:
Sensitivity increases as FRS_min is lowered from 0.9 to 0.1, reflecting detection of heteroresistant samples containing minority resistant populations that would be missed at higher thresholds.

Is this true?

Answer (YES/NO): YES